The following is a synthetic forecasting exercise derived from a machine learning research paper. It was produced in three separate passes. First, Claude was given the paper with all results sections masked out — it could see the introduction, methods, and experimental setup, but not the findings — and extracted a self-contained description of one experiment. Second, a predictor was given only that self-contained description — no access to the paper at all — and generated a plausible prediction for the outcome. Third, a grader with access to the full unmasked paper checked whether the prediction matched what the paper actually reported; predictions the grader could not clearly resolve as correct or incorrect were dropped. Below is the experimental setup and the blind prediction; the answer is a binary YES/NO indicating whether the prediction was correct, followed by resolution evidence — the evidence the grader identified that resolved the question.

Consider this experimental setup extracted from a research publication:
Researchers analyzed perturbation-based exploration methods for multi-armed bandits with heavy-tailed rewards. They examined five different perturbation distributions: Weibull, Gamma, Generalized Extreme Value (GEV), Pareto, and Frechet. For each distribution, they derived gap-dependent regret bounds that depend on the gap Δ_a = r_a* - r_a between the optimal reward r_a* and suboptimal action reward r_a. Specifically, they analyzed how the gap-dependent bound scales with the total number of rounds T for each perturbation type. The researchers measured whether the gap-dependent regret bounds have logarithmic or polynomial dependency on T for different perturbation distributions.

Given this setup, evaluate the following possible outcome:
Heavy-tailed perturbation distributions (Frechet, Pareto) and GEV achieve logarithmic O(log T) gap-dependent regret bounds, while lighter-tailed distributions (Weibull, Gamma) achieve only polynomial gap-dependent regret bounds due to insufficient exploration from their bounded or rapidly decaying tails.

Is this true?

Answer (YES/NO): NO